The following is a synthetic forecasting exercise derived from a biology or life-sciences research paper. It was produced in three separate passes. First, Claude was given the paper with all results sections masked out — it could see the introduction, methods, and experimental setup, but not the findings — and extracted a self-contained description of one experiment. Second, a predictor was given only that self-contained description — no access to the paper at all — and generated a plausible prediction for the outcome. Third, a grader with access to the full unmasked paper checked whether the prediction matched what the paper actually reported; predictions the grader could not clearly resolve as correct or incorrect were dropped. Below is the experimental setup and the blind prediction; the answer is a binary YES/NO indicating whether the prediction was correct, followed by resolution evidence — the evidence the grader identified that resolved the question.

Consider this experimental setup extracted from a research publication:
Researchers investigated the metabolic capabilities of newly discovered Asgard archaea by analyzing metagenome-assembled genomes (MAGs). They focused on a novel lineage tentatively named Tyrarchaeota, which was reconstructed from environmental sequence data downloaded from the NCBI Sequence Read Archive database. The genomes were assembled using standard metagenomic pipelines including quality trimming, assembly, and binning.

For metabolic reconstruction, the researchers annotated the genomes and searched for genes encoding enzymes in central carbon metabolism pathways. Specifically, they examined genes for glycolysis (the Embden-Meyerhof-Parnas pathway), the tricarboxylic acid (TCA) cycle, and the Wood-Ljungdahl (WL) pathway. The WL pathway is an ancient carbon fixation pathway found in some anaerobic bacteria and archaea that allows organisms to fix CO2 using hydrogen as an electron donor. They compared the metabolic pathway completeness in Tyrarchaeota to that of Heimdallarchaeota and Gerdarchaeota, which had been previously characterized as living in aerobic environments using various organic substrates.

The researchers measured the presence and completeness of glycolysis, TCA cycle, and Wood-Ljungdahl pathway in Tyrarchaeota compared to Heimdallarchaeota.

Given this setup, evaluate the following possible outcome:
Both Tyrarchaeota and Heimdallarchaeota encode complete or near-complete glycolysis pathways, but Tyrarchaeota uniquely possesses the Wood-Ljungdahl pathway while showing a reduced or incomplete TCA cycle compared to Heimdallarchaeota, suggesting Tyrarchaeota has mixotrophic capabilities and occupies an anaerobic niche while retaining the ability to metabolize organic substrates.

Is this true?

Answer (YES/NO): NO